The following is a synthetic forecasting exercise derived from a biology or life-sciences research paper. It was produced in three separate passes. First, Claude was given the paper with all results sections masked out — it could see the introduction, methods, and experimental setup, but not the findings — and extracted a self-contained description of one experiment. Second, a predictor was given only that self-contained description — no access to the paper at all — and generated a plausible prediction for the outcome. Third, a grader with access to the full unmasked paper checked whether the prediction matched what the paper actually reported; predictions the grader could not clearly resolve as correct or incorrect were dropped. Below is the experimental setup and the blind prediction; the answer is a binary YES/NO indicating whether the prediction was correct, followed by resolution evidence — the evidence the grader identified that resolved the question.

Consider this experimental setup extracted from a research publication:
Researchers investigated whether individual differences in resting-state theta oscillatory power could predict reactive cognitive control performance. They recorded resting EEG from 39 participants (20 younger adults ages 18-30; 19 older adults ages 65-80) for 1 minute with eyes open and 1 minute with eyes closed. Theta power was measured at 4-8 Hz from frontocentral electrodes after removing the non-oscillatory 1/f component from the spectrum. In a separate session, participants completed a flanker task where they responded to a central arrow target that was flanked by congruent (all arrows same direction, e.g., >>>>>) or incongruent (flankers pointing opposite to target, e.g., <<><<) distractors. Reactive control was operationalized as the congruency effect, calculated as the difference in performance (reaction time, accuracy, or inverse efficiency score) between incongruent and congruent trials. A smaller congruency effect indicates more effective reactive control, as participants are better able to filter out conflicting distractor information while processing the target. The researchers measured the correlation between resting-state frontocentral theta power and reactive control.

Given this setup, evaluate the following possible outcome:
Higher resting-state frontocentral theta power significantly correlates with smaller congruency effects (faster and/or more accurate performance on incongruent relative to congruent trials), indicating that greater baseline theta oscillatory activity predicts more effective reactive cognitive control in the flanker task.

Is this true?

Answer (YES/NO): NO